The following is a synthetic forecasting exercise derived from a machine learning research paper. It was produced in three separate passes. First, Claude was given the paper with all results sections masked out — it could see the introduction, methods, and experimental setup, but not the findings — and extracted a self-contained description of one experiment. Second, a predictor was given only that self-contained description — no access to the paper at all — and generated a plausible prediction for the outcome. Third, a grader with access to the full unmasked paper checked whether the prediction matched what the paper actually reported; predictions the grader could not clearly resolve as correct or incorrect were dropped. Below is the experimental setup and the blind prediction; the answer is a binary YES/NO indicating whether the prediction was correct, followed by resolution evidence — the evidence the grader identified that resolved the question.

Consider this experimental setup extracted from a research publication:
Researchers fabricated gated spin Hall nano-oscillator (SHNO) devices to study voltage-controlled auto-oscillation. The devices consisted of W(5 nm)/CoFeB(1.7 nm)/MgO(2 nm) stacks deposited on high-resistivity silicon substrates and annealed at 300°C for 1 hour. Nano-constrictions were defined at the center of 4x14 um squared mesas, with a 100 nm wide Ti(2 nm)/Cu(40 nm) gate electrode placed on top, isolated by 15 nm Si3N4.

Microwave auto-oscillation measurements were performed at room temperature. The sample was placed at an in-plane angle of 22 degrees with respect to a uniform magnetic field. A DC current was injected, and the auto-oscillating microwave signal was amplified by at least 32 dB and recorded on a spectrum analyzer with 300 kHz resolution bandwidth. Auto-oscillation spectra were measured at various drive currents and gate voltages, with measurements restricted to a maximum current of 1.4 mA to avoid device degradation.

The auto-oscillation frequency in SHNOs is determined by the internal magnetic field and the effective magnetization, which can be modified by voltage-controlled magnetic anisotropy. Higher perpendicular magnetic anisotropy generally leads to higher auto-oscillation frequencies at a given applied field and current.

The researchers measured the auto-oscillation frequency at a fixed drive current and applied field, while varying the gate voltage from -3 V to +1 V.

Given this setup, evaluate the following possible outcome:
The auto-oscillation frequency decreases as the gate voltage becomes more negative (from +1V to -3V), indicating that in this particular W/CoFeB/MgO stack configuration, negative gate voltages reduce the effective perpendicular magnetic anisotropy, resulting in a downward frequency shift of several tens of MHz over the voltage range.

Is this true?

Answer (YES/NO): NO